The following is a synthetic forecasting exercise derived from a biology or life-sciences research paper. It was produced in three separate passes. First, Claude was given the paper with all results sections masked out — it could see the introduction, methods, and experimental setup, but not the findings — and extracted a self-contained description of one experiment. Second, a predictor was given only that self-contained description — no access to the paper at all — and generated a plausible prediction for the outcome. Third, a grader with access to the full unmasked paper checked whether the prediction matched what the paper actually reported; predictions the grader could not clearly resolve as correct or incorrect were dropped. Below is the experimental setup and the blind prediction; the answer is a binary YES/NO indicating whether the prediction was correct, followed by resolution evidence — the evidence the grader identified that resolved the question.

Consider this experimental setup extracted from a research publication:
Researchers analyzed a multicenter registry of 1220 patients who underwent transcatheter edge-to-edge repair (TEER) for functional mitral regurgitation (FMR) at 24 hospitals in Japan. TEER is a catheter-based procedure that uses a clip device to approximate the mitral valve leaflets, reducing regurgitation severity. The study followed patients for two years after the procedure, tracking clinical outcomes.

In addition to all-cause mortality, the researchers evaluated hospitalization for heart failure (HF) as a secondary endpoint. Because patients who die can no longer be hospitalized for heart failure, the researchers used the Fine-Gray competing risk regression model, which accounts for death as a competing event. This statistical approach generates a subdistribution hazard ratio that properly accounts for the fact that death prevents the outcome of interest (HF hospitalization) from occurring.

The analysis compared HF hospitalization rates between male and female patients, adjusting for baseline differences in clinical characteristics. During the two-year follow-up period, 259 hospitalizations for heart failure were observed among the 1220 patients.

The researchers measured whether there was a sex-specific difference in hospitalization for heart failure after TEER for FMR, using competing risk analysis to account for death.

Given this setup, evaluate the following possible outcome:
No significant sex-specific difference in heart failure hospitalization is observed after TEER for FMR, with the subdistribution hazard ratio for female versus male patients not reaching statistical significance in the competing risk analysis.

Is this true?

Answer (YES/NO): YES